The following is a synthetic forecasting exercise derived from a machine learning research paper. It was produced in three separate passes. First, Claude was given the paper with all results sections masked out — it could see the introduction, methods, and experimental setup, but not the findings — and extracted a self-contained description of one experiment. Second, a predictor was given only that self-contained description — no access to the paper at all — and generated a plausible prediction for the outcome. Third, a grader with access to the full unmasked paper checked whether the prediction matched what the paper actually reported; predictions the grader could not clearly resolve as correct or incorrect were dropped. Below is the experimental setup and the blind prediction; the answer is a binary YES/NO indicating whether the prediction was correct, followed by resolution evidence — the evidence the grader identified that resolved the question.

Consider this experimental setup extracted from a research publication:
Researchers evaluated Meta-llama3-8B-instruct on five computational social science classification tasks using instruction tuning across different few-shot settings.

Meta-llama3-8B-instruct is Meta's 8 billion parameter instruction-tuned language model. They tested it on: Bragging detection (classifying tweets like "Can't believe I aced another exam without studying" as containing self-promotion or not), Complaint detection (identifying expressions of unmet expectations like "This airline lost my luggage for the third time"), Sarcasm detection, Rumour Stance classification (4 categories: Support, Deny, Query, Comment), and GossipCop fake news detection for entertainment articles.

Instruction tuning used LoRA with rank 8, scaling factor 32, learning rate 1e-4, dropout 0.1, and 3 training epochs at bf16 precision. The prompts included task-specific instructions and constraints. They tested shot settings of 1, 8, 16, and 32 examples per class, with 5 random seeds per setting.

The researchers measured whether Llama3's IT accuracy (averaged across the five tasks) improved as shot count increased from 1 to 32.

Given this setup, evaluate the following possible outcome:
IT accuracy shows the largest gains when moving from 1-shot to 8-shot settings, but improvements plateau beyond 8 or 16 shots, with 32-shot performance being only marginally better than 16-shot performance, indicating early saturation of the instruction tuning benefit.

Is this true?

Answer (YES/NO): NO